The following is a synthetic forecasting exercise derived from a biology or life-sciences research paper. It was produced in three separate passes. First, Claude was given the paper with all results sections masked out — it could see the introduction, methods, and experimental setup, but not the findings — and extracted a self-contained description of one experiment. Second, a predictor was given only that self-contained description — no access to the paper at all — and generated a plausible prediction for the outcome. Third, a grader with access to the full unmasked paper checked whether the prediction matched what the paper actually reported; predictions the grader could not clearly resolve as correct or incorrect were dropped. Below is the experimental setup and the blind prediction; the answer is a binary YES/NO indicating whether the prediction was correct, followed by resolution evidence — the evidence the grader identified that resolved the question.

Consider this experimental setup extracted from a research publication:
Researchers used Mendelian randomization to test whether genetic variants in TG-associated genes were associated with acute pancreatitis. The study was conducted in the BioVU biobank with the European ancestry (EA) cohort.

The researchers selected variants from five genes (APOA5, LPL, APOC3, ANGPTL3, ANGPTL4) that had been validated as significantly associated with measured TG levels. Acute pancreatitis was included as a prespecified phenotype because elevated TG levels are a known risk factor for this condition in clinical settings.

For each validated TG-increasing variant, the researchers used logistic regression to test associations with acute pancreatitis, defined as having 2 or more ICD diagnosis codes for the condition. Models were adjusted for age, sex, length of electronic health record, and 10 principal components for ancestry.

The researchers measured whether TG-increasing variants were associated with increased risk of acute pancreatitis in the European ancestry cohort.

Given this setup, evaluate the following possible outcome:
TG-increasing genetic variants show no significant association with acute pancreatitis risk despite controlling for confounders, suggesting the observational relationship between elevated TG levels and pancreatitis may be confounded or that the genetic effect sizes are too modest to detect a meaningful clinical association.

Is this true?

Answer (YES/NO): NO